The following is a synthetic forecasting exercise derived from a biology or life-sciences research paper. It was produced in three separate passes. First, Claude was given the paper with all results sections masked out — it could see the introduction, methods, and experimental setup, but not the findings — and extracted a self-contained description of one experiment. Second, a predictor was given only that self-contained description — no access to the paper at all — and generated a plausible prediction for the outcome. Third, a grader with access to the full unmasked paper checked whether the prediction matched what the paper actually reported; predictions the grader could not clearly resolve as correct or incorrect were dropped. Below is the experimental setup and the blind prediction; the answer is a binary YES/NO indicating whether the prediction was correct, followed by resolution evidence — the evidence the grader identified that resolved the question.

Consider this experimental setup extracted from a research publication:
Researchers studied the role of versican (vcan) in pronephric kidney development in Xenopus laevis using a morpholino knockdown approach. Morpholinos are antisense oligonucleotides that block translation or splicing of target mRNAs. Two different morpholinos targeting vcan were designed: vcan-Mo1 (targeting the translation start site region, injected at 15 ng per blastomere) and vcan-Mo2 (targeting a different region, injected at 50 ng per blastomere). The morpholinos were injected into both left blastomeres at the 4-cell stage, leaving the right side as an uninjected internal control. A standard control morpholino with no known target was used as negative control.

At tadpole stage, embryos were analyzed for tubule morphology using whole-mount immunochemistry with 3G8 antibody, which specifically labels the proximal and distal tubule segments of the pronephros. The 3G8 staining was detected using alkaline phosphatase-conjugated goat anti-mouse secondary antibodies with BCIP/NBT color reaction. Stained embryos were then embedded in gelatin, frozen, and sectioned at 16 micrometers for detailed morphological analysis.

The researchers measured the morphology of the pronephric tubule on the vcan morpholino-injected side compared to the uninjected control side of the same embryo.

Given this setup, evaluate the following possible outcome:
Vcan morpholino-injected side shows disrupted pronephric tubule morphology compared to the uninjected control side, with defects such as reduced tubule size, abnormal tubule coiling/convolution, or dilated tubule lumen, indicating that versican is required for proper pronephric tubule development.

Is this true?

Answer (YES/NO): YES